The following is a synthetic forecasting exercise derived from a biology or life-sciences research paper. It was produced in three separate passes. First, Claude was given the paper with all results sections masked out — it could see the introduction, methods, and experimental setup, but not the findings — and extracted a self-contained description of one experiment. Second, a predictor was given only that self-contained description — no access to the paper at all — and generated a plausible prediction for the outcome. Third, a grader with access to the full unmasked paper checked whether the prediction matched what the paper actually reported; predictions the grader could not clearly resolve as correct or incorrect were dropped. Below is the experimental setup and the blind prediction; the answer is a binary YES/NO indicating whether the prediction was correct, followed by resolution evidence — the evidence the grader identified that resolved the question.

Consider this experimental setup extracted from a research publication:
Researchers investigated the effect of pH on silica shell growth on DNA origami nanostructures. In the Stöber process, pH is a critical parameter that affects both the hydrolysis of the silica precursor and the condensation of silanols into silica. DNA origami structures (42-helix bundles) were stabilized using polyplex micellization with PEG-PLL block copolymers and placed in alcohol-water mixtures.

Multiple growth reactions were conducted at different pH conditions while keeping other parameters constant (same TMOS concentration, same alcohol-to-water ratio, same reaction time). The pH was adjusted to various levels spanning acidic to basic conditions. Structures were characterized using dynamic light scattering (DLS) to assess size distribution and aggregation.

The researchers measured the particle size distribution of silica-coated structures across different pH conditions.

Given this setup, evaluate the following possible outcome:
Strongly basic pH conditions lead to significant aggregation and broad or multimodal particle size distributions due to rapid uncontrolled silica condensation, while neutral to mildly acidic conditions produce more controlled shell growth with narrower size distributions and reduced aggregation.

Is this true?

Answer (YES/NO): NO